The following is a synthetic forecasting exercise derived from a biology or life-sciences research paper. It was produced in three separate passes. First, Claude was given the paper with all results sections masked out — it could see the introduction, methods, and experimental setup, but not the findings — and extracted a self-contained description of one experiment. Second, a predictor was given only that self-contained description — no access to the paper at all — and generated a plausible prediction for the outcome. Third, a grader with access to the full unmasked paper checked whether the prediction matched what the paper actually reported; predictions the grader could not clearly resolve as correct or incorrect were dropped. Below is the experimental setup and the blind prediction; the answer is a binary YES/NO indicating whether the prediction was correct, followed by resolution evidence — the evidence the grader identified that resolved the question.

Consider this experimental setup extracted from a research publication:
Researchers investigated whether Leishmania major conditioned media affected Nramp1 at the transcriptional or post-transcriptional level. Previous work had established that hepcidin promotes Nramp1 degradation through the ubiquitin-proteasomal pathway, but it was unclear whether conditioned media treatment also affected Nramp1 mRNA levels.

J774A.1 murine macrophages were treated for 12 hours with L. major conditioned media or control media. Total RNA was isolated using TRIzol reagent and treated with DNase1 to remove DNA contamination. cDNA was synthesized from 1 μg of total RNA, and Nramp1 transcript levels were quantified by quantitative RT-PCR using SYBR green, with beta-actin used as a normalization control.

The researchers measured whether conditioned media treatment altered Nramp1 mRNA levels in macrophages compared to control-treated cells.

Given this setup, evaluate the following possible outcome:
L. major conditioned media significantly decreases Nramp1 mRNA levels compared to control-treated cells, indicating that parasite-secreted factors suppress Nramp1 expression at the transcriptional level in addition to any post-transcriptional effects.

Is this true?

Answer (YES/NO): NO